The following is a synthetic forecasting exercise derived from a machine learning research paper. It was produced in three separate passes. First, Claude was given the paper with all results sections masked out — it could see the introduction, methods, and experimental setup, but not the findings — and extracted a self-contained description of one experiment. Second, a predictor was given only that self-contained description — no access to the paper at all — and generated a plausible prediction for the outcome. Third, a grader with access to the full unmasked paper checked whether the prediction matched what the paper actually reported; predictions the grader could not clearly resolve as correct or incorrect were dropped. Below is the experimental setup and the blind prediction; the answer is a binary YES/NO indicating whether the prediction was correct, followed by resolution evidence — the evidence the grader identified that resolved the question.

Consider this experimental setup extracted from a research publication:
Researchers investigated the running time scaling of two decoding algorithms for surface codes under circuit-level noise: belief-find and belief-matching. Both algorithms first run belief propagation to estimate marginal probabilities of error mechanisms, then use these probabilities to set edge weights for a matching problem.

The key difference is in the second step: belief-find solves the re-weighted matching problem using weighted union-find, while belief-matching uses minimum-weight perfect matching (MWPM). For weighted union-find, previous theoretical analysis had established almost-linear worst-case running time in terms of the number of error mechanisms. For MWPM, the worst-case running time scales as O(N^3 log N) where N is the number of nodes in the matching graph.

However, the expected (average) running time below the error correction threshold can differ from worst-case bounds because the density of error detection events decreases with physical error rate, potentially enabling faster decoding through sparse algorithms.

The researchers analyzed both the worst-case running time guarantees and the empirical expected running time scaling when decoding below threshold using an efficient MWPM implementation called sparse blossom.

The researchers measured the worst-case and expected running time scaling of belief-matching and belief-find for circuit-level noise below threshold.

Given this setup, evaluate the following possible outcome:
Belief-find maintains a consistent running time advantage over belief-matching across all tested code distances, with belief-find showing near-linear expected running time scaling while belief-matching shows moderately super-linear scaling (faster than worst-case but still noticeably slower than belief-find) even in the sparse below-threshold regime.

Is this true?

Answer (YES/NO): NO